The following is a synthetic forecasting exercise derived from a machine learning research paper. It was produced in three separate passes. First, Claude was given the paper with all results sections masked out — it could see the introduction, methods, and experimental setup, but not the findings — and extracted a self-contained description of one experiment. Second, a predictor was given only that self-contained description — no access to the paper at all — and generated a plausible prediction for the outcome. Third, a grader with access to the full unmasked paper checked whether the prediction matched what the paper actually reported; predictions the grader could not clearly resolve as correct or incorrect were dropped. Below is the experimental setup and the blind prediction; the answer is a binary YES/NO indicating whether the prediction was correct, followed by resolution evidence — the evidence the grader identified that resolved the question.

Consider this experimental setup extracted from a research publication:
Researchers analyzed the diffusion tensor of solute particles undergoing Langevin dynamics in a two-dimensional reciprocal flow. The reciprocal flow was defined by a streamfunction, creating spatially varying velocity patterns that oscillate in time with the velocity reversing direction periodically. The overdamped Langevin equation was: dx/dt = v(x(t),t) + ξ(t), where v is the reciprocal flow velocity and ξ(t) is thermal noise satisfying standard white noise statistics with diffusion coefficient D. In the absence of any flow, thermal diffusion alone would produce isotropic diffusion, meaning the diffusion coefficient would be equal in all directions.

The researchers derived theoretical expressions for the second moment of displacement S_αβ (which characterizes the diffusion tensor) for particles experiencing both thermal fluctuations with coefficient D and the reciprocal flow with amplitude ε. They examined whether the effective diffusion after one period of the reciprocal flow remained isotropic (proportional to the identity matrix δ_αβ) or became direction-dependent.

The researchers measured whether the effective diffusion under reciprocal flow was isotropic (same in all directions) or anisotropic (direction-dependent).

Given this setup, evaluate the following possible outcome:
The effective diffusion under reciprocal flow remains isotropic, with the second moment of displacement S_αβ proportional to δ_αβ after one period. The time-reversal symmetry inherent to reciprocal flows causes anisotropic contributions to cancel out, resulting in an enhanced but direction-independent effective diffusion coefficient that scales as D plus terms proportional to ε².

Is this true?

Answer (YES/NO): NO